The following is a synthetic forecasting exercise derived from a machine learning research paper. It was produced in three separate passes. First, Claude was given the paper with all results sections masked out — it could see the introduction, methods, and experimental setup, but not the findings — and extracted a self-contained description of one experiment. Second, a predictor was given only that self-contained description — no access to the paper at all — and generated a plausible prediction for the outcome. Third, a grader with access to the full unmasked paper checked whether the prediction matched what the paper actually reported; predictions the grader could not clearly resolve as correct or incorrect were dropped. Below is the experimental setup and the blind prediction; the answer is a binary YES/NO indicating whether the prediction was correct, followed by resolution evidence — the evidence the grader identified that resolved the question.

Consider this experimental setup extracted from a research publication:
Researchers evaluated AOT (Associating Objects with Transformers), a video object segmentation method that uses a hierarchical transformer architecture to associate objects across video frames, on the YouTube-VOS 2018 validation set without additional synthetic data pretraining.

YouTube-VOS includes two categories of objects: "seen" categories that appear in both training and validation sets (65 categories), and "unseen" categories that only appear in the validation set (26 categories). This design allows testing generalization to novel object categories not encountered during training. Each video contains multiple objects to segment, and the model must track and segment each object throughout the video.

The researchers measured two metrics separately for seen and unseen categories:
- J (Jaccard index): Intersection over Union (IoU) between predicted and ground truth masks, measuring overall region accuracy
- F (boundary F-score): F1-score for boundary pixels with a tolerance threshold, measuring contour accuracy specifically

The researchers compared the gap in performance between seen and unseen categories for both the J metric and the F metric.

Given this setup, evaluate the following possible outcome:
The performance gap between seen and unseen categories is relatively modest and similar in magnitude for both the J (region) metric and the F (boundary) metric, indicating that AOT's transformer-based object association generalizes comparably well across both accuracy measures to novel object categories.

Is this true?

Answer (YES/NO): NO